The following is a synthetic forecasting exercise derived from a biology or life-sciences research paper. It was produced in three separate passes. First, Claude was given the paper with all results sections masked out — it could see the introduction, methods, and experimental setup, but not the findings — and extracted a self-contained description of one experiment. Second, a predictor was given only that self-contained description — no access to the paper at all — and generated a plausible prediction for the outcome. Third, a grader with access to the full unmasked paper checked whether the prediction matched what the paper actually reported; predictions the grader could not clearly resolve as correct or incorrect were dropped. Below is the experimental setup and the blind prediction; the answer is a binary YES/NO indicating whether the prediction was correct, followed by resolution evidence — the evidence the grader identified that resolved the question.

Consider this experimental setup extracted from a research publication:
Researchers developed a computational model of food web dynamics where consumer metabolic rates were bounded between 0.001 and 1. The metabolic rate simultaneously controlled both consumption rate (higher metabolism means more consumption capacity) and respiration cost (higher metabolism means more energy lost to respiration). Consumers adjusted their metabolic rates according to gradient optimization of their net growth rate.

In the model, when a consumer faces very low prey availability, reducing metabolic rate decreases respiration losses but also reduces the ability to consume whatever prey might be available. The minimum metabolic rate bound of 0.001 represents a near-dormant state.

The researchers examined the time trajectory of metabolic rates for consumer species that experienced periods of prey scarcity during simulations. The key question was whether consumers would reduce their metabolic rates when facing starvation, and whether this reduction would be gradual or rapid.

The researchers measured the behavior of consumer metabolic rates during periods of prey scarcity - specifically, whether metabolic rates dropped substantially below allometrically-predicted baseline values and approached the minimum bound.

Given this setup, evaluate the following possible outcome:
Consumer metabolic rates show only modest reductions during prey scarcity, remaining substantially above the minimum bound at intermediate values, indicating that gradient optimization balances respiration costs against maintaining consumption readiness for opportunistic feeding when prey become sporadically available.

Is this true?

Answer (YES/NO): NO